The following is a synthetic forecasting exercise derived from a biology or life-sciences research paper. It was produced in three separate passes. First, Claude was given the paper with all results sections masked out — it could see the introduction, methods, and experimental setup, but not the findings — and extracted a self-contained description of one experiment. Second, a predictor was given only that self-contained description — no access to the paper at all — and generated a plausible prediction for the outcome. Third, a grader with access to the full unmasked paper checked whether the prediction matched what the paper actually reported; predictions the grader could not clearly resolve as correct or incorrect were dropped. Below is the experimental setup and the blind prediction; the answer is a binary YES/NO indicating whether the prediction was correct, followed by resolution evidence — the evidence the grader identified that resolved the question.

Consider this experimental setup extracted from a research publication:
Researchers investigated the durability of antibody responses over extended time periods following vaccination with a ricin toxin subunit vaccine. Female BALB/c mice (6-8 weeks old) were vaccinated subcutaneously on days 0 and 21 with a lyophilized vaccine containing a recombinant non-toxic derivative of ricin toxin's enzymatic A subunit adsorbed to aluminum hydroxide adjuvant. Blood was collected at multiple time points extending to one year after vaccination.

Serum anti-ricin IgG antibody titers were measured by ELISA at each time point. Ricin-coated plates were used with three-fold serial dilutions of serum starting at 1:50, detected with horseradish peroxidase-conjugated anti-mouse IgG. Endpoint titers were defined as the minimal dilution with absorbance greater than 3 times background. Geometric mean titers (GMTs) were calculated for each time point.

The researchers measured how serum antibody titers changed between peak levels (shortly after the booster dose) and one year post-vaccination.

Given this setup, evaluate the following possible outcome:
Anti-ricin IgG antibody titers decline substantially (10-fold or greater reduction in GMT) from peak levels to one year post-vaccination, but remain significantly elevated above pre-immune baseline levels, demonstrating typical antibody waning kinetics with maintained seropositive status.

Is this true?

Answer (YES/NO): NO